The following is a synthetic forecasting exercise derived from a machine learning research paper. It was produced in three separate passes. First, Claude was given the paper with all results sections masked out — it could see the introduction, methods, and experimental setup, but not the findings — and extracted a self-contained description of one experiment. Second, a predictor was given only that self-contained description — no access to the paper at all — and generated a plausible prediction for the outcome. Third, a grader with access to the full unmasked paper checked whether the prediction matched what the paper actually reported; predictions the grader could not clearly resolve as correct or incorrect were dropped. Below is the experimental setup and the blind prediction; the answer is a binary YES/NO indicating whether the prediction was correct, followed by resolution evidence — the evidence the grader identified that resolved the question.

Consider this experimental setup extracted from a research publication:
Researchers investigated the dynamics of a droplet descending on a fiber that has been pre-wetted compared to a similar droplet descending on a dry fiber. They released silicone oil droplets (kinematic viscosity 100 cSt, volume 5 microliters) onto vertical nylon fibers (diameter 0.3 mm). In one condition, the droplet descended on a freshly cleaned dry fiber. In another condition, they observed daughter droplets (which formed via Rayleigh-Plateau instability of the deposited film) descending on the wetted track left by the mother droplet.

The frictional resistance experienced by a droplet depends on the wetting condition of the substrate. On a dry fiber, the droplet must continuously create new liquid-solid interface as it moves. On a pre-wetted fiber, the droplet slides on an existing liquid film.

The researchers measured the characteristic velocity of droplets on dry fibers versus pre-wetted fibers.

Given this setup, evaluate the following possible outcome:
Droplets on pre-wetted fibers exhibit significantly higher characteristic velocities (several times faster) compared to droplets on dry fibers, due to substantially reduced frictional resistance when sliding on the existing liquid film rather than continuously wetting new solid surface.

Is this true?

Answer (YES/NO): NO